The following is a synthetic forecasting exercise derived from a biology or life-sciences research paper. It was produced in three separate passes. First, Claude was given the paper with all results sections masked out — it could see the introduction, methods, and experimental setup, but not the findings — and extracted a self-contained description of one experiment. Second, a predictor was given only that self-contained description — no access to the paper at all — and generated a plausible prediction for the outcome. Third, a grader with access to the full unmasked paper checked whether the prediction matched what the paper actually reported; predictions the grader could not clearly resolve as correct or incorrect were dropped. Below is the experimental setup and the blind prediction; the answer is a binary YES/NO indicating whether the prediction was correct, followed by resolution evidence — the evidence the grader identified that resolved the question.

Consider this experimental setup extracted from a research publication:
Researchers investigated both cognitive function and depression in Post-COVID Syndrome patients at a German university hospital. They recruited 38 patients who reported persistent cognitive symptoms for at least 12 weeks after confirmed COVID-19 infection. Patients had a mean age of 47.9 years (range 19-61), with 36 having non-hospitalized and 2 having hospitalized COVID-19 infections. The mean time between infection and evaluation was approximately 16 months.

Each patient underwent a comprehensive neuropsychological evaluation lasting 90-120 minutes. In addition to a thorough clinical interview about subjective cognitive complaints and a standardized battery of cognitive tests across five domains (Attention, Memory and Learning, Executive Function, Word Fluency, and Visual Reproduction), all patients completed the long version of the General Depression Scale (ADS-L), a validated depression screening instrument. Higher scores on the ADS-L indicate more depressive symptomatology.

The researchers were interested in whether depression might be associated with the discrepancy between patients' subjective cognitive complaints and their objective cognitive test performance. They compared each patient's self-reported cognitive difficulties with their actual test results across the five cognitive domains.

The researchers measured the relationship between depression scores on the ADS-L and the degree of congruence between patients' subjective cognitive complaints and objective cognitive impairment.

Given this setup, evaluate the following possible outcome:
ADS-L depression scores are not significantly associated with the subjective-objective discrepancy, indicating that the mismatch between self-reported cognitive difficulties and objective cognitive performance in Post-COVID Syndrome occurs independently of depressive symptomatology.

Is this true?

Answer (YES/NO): NO